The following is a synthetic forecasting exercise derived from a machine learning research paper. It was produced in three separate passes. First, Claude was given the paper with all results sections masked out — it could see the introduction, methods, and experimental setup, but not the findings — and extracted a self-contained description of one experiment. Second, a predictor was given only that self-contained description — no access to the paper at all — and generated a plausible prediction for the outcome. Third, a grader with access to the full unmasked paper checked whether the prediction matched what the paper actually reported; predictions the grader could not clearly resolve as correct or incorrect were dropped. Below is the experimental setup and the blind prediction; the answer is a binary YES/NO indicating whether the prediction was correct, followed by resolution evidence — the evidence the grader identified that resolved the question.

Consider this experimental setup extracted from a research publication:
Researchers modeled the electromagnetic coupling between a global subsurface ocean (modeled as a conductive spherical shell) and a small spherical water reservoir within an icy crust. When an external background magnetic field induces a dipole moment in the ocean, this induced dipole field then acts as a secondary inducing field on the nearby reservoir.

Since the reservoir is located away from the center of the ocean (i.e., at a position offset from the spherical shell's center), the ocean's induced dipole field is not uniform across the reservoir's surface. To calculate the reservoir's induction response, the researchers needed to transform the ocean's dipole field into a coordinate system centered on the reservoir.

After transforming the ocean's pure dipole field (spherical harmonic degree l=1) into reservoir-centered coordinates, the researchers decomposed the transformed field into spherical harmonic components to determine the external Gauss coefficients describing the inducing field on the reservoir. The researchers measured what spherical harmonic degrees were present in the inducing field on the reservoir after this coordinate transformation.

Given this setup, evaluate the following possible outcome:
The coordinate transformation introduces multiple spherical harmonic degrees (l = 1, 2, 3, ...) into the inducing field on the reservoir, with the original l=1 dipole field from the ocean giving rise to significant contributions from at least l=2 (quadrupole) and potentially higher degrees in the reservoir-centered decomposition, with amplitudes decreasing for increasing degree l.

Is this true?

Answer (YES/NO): YES